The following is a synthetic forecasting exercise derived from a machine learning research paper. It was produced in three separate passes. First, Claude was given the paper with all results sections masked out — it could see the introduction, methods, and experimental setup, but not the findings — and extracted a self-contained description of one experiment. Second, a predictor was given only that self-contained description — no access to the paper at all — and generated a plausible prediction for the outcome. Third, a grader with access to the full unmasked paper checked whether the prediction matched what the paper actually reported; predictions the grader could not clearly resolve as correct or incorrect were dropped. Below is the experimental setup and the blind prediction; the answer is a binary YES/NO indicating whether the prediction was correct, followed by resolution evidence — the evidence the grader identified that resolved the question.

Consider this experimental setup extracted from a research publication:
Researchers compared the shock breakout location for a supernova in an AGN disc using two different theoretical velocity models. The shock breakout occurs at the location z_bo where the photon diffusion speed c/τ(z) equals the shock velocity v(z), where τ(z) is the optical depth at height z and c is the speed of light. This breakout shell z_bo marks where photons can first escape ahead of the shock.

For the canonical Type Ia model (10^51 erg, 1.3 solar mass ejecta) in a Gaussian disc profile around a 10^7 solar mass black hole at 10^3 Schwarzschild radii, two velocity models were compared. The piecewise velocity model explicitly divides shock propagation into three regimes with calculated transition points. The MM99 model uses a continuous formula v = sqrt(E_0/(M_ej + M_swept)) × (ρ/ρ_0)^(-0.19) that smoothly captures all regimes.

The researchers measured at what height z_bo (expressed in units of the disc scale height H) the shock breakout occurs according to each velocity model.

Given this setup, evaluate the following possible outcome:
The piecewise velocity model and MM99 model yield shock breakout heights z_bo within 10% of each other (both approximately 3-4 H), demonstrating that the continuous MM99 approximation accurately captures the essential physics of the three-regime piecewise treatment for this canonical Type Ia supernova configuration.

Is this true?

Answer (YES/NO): YES